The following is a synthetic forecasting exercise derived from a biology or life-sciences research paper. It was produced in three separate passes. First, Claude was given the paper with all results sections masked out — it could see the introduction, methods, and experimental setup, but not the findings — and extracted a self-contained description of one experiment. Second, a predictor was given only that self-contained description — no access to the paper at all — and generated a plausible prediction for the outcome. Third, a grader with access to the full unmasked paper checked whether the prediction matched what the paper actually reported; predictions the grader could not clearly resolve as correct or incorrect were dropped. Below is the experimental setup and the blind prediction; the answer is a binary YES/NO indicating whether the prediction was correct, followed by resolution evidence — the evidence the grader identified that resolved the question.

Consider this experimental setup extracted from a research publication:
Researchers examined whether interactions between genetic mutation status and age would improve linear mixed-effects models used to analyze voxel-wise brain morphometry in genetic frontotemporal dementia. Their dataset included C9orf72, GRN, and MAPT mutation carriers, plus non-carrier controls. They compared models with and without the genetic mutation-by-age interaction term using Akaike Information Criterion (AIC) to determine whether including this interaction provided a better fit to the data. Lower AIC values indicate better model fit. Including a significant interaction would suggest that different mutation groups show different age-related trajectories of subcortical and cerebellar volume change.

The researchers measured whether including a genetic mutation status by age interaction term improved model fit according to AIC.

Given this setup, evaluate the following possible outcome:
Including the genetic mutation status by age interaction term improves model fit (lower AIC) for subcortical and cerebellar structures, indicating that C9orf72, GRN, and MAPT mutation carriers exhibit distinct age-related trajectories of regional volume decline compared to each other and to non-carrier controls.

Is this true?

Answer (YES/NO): NO